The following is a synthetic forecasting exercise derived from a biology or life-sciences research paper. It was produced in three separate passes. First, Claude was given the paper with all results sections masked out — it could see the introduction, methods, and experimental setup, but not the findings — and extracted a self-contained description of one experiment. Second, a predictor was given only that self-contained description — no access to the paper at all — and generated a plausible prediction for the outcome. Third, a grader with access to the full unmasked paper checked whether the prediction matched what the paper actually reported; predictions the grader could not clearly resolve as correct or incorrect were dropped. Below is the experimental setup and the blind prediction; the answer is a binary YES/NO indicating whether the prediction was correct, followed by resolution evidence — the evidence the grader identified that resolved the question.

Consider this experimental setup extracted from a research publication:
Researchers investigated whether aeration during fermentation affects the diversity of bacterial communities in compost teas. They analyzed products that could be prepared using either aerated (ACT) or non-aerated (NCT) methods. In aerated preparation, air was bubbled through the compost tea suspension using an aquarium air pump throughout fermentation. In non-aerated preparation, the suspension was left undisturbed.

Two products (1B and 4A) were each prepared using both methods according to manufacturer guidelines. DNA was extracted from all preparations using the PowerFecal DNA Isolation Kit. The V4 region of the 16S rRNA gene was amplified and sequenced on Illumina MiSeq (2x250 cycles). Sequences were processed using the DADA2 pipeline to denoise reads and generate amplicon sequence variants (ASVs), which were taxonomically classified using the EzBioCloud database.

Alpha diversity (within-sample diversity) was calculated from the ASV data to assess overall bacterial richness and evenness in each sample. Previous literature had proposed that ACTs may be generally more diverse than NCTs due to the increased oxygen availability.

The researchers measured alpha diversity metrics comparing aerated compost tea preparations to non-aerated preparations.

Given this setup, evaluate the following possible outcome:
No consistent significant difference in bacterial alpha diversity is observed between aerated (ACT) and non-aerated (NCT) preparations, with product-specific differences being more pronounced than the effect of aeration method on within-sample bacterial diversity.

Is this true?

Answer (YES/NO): NO